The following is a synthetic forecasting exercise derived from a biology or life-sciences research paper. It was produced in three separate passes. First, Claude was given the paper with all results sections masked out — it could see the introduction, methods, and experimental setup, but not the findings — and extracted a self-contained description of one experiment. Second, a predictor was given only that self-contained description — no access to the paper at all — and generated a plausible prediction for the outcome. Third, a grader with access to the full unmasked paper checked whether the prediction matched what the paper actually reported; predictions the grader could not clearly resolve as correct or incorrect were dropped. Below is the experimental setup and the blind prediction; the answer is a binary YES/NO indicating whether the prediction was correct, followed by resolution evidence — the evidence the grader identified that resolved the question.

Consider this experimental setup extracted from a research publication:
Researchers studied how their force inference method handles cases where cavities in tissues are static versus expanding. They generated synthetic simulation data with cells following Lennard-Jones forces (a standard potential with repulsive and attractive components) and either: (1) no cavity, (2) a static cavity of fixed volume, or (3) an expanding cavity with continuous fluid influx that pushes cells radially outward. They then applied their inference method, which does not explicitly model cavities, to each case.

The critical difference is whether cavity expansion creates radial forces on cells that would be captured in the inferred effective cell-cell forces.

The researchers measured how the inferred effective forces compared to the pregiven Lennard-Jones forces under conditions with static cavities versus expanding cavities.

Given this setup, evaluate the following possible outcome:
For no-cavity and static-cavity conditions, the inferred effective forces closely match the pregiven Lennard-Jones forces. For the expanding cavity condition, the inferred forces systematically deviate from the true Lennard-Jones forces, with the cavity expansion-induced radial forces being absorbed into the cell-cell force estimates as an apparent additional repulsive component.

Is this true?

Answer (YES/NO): YES